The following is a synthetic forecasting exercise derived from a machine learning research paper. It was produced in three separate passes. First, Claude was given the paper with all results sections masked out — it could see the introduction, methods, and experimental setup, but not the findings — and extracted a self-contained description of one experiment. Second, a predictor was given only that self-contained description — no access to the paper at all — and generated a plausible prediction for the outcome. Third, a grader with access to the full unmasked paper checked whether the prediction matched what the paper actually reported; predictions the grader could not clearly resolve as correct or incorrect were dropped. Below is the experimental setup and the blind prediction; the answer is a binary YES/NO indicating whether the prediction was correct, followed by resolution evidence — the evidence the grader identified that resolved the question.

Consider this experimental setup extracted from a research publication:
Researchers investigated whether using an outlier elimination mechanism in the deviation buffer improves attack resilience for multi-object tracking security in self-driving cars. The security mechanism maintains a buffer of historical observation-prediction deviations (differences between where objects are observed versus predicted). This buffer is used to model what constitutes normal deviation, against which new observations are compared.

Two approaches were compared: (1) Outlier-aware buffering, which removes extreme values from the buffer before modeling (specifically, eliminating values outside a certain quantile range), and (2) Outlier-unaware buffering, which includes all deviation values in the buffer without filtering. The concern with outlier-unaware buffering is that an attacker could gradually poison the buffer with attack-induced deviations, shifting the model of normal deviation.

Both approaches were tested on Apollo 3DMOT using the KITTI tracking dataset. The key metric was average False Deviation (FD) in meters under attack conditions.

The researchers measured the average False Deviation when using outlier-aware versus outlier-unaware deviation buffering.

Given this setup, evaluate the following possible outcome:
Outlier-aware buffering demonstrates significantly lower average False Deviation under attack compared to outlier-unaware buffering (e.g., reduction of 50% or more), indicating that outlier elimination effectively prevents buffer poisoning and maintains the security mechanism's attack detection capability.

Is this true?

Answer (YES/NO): YES